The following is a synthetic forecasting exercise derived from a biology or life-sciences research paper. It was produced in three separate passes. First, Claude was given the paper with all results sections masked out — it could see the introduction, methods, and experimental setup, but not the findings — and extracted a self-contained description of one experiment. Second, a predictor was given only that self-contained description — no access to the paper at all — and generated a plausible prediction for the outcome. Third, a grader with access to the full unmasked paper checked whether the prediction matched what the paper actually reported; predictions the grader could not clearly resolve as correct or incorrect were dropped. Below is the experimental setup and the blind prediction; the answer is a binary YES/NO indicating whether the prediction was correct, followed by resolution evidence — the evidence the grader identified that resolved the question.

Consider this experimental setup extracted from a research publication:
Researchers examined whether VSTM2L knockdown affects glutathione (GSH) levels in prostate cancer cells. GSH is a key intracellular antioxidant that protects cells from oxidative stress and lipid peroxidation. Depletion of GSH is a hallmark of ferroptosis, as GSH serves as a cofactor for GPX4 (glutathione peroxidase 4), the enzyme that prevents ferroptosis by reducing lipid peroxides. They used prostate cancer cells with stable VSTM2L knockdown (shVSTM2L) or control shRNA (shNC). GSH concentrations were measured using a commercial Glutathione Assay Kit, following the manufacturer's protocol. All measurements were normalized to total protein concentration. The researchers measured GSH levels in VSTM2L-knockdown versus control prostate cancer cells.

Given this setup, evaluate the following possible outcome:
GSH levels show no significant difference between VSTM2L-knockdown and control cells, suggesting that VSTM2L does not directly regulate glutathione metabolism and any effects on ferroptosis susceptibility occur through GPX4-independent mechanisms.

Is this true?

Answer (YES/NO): NO